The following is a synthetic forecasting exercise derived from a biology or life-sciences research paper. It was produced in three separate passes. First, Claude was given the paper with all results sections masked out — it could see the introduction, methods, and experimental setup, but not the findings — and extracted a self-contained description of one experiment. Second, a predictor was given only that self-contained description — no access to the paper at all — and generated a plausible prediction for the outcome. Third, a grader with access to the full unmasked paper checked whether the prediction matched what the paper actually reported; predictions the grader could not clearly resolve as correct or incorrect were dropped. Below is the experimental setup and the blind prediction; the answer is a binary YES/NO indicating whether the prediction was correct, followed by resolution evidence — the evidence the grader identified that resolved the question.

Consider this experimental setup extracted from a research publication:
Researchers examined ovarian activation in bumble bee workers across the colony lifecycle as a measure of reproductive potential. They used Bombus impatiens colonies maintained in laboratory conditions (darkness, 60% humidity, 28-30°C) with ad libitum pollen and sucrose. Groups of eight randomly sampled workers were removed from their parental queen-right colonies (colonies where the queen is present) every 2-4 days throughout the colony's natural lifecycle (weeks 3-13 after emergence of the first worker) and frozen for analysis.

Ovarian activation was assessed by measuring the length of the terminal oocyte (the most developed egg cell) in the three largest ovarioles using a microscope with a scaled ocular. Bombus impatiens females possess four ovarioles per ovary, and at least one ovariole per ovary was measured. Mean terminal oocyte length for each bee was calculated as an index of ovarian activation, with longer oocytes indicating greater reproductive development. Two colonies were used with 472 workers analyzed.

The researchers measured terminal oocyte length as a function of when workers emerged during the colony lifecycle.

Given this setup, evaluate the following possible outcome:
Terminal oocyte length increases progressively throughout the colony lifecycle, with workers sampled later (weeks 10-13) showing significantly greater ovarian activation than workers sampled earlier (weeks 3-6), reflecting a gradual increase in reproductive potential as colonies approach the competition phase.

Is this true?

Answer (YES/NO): NO